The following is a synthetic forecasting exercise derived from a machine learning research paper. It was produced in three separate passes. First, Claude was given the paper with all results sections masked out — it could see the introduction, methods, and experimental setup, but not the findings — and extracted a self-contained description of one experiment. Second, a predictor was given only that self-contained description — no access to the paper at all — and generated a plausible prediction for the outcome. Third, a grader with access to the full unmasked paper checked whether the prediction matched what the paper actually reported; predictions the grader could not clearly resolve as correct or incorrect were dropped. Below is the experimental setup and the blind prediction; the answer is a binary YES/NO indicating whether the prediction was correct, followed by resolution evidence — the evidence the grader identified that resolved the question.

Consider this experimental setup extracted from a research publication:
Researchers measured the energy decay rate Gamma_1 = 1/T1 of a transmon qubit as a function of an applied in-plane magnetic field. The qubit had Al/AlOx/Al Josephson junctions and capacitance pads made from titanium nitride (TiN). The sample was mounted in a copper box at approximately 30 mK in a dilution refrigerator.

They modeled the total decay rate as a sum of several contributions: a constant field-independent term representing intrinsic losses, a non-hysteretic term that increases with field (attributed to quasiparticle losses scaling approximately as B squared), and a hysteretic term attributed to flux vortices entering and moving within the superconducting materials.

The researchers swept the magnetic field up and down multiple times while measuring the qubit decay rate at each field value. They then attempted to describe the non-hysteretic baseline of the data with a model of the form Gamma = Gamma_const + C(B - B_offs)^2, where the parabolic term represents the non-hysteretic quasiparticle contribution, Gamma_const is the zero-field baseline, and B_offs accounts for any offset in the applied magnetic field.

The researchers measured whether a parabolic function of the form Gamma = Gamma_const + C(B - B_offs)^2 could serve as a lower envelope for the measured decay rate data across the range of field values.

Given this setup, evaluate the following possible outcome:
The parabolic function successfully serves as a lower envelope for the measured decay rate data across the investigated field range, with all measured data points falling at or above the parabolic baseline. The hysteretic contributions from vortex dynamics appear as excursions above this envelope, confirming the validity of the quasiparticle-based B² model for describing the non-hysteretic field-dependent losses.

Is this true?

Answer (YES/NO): NO